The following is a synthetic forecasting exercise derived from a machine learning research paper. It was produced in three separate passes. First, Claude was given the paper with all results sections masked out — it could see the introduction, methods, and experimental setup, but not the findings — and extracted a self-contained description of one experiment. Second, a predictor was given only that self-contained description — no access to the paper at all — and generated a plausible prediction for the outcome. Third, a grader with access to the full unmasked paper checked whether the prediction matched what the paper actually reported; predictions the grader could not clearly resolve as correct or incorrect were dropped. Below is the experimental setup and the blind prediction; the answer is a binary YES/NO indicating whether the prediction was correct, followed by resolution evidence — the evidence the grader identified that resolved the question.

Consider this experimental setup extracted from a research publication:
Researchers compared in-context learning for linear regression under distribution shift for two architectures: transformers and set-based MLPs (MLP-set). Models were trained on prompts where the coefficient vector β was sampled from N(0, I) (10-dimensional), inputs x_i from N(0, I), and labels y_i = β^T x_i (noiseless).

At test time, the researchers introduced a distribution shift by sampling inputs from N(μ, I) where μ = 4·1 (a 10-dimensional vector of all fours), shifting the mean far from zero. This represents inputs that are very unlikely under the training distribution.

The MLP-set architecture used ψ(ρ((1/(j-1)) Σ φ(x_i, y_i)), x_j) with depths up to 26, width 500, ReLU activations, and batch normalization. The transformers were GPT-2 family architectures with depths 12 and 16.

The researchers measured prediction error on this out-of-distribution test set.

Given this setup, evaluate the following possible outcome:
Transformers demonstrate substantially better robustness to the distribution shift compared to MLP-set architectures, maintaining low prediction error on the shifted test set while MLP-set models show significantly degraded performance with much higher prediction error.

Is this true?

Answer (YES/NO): NO